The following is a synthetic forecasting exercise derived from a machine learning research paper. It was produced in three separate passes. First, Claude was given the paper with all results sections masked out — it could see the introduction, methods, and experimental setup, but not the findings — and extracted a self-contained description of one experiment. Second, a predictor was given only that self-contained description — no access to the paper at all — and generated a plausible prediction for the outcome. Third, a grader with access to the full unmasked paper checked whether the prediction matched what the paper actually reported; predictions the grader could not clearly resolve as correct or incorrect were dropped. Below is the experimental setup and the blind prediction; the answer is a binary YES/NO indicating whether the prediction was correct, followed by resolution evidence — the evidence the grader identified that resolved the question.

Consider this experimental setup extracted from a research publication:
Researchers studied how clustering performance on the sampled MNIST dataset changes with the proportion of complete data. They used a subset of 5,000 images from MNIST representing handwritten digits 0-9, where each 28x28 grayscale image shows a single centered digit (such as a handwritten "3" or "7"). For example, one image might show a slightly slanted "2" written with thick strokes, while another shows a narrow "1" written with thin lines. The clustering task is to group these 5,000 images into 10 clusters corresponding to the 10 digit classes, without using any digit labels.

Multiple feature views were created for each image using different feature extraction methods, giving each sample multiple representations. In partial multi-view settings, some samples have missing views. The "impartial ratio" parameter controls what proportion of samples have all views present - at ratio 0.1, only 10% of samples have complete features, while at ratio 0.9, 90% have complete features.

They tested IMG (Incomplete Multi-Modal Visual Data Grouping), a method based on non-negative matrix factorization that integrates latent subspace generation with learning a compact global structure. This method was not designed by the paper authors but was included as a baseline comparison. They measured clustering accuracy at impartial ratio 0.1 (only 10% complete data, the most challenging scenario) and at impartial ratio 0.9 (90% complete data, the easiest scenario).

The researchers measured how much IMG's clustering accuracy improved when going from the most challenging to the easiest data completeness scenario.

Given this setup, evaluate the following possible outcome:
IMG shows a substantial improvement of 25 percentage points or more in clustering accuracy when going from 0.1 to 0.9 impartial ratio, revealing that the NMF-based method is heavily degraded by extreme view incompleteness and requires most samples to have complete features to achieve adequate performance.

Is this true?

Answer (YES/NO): NO